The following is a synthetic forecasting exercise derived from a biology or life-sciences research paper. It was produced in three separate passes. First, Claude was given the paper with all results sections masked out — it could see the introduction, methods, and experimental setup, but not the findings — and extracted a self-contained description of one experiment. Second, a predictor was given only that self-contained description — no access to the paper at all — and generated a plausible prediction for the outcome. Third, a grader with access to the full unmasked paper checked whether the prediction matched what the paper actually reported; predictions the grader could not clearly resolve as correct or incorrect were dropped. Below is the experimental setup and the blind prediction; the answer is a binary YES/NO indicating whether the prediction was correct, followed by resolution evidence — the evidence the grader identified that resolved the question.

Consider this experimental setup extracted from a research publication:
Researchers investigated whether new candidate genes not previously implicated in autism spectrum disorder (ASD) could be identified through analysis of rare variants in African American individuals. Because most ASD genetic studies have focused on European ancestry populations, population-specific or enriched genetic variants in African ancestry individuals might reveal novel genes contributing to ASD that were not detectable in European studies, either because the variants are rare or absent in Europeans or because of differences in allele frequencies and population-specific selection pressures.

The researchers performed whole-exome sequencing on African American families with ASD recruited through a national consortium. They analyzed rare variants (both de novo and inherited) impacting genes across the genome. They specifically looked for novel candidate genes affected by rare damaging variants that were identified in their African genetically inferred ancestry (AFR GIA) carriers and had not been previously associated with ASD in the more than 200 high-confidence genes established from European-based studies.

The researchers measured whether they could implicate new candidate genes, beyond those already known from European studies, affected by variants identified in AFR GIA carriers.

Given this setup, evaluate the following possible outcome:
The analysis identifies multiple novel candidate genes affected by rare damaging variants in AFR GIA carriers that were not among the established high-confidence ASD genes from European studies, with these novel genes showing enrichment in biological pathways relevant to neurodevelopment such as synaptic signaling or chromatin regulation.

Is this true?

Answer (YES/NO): YES